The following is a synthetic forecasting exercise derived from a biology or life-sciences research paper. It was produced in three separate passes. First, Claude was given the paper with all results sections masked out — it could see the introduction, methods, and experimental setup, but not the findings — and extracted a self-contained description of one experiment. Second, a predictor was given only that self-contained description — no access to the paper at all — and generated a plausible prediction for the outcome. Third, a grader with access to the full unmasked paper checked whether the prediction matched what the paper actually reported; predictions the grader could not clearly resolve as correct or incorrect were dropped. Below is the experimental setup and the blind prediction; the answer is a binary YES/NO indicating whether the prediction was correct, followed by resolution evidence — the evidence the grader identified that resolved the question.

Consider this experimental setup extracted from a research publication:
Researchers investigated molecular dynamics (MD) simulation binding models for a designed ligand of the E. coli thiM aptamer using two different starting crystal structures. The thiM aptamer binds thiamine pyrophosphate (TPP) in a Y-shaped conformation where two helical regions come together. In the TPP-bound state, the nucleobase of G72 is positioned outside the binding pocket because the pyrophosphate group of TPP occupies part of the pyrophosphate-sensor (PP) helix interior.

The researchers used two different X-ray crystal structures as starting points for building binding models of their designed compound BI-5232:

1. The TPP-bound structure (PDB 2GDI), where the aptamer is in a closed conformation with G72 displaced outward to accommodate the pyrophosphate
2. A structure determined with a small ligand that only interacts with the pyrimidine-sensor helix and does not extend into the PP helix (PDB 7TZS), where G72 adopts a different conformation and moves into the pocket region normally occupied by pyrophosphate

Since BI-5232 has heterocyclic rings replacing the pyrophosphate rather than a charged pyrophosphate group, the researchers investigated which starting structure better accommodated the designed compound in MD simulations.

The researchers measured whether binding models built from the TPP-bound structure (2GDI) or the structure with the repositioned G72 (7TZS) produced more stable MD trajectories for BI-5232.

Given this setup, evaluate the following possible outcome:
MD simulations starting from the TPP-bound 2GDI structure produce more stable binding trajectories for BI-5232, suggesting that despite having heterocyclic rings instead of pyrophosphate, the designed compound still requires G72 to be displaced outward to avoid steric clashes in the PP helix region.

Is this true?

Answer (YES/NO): NO